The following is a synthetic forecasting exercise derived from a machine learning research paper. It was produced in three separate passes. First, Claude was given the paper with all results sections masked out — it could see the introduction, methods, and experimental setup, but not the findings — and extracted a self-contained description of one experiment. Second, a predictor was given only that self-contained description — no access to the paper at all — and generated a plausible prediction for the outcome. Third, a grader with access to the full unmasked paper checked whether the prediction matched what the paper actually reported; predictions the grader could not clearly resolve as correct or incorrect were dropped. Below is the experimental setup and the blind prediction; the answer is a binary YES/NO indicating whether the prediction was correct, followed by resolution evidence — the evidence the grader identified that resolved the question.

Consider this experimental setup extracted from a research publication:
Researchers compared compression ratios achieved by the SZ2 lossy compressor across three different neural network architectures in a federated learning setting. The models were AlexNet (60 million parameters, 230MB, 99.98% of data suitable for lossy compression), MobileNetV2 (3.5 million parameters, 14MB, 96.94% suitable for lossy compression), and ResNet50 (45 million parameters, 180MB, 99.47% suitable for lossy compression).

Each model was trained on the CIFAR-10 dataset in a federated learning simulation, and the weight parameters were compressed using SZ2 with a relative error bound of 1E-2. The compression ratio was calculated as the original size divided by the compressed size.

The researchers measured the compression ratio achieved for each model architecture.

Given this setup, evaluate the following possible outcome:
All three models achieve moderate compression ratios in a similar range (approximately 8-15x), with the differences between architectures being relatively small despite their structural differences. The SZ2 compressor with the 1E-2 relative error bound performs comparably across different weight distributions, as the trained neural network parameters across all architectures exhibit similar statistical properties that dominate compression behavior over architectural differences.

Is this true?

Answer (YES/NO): NO